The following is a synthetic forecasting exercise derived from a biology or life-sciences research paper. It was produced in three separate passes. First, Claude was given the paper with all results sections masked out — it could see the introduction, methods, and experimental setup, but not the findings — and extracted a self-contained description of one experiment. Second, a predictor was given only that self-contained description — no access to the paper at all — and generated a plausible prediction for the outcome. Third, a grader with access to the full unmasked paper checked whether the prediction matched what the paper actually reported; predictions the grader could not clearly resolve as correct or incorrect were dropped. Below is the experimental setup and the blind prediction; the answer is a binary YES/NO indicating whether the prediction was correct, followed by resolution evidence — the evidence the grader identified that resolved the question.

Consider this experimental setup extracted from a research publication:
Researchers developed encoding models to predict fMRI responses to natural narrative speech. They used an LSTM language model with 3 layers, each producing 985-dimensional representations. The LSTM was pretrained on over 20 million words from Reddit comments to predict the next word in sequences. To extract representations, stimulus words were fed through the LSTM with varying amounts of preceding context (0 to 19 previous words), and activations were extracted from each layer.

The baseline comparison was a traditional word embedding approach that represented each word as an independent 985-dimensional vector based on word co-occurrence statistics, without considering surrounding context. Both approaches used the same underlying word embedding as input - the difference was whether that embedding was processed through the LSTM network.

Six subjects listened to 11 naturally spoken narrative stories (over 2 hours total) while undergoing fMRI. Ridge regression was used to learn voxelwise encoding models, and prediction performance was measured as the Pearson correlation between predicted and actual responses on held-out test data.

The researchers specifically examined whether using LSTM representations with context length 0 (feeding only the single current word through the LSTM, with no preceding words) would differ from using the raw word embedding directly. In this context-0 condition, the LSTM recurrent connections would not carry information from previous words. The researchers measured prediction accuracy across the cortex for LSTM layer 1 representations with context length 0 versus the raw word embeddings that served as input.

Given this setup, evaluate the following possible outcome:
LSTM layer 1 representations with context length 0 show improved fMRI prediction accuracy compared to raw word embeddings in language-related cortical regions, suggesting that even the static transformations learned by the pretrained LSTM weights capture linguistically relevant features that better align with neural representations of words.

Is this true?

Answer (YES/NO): YES